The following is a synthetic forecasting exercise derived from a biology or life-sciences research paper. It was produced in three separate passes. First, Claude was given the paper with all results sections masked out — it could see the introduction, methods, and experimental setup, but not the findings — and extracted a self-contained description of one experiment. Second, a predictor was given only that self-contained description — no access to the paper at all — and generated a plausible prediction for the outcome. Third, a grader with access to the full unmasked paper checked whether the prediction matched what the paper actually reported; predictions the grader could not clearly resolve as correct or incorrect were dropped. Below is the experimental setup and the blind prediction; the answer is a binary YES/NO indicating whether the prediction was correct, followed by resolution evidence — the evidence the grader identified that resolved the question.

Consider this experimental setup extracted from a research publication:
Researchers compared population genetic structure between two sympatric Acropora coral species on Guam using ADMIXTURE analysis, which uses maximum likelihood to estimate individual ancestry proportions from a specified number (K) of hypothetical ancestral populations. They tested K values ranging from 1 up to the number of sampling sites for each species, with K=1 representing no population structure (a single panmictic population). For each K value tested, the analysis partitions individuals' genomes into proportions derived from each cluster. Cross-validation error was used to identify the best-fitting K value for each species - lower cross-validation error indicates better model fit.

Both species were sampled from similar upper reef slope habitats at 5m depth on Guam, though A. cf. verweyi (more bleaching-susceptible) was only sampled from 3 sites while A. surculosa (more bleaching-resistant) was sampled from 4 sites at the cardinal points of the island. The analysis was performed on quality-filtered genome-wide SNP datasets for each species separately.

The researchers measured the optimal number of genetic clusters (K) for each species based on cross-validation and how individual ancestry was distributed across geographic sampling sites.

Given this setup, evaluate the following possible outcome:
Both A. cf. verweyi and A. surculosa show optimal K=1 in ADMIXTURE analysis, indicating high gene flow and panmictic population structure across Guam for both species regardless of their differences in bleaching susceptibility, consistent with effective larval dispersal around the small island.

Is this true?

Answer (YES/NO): YES